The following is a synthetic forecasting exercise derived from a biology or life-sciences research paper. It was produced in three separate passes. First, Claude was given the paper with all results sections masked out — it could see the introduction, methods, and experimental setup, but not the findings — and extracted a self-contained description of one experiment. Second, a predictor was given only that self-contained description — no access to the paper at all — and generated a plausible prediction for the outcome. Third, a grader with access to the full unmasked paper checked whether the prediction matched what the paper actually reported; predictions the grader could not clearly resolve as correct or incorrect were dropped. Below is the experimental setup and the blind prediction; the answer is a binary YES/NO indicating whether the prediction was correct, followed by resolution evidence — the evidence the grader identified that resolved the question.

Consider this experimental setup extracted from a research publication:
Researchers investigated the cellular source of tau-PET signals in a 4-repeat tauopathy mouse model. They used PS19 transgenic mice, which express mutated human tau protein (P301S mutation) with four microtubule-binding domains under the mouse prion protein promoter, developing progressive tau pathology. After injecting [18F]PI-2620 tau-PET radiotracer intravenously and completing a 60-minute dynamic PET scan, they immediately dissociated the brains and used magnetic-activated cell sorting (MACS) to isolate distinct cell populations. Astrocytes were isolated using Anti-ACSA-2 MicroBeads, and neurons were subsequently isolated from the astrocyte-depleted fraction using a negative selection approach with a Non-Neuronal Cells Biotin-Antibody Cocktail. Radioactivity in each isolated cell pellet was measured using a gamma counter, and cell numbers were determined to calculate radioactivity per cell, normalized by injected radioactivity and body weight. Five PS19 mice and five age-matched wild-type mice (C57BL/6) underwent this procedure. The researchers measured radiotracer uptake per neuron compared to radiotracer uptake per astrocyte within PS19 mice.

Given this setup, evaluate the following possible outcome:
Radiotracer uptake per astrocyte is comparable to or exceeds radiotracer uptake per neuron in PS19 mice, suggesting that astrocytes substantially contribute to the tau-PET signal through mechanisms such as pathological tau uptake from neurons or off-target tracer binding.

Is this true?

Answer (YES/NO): NO